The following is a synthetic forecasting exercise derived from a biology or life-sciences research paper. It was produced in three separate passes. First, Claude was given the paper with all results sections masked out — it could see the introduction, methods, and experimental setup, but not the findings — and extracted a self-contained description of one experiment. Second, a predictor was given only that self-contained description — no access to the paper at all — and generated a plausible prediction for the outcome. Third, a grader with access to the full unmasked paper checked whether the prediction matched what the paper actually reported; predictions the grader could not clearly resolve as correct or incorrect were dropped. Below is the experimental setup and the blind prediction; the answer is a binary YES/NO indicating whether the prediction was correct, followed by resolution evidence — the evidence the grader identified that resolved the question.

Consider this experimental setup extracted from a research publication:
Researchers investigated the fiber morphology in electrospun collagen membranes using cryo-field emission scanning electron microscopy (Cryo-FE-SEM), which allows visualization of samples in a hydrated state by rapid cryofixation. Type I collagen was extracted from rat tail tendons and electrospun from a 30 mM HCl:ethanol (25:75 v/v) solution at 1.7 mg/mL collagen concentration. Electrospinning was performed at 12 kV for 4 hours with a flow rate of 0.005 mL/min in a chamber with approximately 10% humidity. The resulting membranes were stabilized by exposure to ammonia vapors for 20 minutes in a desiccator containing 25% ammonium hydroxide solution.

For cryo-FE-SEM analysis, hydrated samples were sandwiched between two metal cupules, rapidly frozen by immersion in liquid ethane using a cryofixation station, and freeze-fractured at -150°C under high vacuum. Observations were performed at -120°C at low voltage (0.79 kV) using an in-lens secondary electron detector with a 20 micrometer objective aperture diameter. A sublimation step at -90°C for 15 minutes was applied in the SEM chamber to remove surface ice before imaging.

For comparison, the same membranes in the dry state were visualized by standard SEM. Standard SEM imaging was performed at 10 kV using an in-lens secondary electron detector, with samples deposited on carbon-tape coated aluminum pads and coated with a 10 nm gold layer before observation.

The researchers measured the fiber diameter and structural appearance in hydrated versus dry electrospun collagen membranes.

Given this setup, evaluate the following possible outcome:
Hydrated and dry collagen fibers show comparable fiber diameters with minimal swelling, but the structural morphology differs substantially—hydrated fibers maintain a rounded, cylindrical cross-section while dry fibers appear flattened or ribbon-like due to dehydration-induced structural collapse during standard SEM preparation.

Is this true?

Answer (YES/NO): NO